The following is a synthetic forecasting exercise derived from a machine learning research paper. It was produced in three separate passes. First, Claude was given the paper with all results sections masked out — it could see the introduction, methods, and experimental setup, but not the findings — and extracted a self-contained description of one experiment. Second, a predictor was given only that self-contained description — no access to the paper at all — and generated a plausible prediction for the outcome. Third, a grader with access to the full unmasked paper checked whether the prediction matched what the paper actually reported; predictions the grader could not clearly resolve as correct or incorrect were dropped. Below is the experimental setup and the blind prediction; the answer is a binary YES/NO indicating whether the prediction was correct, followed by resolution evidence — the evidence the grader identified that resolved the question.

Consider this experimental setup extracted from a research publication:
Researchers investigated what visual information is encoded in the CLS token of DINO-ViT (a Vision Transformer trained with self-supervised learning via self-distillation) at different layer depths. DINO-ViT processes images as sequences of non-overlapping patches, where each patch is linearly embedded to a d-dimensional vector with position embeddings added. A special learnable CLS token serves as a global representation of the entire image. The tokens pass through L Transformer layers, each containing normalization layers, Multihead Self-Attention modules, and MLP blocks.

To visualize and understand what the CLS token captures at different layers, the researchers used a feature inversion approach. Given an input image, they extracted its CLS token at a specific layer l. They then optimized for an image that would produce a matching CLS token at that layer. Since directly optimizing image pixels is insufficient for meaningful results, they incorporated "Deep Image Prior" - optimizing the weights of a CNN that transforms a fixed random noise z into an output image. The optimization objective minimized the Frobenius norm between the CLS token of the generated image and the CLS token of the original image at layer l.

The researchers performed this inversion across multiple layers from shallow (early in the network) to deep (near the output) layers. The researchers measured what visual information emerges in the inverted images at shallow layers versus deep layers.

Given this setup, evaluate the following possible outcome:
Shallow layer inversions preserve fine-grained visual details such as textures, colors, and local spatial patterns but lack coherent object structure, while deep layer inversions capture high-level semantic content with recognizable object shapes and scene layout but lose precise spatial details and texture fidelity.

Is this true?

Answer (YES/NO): YES